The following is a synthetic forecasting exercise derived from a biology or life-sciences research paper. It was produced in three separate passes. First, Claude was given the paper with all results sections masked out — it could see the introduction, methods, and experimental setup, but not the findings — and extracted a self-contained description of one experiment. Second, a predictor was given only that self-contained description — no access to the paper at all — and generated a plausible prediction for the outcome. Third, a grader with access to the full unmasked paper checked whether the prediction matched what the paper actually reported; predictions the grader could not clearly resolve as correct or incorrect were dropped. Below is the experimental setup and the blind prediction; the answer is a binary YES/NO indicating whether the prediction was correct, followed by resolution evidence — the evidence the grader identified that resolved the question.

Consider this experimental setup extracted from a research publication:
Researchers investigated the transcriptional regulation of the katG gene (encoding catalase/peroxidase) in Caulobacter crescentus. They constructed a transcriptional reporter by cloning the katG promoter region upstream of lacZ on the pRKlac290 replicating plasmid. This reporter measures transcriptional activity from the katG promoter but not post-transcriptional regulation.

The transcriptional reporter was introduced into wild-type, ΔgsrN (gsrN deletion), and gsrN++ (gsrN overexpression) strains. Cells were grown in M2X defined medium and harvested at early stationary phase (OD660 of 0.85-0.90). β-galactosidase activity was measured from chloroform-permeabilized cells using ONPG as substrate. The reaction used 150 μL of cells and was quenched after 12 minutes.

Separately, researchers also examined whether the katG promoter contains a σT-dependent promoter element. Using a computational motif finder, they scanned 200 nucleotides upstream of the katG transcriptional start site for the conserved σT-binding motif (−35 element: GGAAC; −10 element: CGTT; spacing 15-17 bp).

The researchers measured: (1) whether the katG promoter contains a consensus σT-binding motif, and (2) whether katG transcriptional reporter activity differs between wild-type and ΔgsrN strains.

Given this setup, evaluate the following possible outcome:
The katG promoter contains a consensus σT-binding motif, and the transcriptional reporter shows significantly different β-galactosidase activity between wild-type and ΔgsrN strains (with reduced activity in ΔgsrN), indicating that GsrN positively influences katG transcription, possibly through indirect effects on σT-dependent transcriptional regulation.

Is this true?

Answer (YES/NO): NO